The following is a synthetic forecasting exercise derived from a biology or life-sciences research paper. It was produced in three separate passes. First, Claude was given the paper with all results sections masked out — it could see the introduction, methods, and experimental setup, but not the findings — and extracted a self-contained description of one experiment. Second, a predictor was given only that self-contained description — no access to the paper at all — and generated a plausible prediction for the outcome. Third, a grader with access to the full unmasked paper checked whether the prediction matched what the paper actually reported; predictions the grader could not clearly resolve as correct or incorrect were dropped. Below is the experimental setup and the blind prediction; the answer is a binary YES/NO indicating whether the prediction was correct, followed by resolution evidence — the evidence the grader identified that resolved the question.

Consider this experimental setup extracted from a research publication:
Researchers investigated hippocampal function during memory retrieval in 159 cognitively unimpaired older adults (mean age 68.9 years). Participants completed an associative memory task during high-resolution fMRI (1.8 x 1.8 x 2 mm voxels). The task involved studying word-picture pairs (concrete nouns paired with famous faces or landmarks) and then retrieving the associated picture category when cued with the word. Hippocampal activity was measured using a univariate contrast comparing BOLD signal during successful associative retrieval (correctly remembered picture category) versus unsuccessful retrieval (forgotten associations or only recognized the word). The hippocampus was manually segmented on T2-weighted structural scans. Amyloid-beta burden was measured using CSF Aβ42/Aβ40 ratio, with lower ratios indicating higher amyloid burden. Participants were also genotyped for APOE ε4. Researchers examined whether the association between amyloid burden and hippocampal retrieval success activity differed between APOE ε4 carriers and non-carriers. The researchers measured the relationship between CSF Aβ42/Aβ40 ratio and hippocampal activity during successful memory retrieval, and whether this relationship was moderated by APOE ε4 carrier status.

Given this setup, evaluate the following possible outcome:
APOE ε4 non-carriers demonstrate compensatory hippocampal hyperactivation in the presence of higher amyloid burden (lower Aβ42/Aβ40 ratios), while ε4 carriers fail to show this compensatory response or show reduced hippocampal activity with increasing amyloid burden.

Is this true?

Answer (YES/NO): YES